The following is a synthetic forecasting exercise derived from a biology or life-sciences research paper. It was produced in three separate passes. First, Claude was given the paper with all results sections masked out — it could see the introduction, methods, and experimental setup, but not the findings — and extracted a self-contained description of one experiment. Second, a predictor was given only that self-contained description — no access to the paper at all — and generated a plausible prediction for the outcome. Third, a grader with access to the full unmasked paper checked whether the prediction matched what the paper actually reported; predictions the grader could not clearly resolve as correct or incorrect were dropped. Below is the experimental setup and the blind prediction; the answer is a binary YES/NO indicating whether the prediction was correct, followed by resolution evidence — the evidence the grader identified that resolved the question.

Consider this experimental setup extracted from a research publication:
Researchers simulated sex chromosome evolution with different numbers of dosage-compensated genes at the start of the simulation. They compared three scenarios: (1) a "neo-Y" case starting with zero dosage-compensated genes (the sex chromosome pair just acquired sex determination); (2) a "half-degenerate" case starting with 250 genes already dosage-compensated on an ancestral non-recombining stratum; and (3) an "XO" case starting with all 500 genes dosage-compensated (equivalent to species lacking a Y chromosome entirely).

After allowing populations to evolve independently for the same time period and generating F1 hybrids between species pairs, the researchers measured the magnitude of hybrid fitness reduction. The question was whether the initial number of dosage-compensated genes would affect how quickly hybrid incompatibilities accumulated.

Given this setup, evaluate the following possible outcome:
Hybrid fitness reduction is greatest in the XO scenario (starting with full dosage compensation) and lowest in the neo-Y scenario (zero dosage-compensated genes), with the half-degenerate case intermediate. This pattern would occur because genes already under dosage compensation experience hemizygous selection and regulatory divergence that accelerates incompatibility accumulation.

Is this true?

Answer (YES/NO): YES